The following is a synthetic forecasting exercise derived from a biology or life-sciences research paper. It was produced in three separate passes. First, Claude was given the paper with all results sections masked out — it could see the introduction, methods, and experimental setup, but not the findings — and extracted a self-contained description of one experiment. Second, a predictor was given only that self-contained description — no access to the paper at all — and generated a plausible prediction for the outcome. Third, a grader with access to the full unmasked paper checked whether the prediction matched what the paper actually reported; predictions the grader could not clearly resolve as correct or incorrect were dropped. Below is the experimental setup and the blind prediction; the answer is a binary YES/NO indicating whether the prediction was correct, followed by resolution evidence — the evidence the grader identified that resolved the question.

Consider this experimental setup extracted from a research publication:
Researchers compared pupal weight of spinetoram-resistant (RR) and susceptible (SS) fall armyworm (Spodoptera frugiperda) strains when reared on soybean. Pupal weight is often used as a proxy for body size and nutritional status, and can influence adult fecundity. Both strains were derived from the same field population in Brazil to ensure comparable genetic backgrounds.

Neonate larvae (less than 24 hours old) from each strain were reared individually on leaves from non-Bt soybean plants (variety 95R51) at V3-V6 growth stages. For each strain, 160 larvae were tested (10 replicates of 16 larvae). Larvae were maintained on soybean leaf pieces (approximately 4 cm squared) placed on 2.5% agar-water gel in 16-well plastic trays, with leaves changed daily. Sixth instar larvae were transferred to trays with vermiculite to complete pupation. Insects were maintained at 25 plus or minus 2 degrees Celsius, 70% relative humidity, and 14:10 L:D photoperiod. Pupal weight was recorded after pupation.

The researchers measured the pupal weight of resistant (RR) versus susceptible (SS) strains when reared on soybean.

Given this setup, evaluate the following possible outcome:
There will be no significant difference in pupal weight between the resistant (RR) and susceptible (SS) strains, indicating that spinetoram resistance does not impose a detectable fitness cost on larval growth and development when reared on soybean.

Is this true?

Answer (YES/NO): NO